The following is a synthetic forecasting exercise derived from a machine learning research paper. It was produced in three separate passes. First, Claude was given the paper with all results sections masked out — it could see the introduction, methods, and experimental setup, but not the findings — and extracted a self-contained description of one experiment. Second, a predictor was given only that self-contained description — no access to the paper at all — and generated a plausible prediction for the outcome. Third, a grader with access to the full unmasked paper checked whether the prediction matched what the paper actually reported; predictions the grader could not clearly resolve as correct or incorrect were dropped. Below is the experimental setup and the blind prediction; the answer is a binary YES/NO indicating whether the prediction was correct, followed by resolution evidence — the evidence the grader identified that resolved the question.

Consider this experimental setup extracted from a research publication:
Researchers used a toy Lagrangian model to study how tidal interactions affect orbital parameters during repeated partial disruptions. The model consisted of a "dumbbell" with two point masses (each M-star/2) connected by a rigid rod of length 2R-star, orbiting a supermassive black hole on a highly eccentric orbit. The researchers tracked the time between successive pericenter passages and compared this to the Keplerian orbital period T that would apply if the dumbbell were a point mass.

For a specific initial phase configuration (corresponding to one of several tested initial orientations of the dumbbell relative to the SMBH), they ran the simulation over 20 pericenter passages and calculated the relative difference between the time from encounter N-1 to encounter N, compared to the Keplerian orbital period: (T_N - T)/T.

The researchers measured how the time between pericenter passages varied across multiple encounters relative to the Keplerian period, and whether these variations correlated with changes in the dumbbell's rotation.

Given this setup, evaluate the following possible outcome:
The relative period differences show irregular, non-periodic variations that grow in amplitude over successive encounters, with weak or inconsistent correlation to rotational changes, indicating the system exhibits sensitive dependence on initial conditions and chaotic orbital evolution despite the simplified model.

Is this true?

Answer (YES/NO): NO